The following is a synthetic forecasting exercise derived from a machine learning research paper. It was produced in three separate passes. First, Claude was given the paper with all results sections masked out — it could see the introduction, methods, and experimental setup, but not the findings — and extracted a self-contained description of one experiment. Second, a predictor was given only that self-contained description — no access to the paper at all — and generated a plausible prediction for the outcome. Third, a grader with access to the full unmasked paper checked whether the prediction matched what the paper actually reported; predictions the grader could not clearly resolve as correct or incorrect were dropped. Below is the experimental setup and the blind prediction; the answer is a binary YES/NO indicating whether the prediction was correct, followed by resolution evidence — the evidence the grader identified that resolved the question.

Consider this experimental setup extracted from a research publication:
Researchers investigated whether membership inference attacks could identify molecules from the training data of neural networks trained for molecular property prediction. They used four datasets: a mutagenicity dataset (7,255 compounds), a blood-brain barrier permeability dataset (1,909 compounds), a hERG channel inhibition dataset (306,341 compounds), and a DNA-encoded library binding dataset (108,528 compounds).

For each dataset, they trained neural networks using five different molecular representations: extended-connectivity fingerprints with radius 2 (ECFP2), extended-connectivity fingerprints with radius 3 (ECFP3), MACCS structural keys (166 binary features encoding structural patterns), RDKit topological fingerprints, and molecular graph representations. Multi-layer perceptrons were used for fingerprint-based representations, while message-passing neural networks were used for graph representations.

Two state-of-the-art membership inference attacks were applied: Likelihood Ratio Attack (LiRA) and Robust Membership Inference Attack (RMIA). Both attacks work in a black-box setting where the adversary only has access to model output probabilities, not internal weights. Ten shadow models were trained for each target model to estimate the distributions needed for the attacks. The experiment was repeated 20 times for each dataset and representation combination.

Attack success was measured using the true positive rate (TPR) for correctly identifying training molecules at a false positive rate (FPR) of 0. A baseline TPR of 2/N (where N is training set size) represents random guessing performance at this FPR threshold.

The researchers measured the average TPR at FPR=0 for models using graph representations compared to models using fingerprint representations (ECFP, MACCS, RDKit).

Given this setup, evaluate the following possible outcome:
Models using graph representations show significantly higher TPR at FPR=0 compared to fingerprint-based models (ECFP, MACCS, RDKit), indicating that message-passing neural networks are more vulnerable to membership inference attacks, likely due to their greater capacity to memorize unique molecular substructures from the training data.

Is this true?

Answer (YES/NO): NO